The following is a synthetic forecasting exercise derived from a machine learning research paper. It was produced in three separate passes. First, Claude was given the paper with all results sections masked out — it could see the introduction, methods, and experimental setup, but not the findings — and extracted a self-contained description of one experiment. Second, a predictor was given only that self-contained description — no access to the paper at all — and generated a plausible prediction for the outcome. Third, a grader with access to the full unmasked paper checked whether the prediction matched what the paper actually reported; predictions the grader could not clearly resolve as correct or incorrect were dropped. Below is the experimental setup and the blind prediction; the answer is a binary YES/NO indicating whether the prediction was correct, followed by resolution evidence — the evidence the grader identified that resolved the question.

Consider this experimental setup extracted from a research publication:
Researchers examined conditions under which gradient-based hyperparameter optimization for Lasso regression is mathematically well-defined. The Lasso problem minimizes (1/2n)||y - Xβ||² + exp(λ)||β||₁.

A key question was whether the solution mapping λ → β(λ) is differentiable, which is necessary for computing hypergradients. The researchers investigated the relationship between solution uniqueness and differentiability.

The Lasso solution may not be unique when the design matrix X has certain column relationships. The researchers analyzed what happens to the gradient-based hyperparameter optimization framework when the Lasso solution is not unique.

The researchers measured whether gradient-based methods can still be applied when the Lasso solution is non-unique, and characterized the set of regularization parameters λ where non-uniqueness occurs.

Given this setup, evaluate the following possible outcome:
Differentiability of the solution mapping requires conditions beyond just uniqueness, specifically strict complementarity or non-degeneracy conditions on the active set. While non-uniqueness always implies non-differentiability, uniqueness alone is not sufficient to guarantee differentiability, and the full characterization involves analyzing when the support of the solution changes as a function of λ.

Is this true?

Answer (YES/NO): NO